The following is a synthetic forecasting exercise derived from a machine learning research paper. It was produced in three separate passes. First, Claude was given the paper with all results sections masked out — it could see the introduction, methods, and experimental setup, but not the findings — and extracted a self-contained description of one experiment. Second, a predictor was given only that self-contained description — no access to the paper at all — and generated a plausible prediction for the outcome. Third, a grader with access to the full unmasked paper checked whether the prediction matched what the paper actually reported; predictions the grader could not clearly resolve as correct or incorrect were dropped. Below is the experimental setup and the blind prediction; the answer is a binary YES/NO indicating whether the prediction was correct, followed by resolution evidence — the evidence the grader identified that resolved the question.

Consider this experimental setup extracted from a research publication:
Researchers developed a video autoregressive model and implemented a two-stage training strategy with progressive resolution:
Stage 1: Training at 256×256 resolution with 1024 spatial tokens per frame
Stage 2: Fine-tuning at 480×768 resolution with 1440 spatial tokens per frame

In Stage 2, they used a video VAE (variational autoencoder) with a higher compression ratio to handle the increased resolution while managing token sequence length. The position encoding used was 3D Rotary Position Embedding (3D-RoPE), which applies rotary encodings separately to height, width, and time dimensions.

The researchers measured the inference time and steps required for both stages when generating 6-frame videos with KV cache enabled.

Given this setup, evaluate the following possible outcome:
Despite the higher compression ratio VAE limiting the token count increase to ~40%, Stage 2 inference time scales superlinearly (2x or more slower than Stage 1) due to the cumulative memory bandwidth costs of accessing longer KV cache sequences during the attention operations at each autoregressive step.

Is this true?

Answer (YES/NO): NO